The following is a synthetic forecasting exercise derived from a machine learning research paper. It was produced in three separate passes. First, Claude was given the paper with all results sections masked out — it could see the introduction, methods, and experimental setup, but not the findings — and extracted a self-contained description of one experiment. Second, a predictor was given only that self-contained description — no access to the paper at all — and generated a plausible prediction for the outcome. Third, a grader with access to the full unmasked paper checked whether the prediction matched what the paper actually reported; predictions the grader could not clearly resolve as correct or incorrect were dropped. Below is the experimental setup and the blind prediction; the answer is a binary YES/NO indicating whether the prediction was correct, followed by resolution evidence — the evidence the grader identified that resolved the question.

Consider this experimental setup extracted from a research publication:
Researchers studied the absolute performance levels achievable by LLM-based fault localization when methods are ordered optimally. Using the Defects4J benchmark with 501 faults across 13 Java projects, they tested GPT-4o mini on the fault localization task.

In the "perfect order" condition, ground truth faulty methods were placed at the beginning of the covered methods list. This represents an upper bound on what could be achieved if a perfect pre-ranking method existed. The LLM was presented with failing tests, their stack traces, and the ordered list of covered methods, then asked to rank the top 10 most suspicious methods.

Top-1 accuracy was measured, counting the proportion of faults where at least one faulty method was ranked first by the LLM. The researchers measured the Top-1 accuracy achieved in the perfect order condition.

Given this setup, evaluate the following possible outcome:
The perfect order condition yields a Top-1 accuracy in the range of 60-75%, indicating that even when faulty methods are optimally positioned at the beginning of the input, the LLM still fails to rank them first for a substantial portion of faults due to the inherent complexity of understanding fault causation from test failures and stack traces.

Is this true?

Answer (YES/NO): NO